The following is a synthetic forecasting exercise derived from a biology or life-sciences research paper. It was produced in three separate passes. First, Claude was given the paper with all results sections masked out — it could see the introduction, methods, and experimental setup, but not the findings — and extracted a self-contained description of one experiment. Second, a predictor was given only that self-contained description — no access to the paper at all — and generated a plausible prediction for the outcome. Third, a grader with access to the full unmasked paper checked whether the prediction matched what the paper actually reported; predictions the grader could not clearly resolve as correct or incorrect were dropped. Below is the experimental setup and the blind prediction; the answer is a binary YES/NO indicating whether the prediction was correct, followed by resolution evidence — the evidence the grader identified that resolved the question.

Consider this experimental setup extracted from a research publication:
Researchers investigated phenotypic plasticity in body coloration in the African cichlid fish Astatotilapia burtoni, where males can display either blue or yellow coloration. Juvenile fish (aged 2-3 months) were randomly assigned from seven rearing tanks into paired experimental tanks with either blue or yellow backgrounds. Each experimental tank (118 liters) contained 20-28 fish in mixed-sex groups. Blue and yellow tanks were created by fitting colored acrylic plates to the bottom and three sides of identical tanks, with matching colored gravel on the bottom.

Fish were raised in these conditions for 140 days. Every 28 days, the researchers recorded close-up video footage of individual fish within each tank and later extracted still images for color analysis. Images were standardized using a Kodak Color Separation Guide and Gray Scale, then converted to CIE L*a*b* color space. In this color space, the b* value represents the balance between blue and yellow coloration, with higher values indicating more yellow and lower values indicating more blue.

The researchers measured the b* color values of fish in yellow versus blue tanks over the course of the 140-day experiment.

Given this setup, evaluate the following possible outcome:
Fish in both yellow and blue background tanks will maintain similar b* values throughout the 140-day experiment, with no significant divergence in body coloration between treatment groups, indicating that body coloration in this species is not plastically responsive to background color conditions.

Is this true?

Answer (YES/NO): NO